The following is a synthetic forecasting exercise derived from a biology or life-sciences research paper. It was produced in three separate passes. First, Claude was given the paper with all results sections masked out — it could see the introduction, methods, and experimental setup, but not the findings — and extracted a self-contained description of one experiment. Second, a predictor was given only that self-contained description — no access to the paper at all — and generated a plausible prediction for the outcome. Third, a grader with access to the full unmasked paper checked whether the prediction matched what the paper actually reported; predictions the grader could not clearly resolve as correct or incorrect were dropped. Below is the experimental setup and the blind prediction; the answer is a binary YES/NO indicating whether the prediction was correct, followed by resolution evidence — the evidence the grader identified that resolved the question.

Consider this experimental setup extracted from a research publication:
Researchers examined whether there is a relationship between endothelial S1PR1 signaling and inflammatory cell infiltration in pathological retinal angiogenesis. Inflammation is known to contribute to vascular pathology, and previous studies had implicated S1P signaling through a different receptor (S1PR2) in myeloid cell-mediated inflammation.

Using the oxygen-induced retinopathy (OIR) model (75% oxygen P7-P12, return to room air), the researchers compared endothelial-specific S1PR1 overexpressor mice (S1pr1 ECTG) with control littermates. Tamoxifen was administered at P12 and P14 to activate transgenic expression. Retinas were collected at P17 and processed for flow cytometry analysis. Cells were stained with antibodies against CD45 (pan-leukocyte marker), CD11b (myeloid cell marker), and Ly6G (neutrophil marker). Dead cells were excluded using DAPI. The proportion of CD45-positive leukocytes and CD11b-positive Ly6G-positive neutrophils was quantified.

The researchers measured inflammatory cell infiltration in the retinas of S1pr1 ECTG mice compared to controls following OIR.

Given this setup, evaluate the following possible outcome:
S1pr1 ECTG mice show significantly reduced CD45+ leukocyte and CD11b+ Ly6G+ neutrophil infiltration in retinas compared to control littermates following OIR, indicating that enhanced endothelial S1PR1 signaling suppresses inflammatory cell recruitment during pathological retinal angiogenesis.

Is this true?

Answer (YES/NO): NO